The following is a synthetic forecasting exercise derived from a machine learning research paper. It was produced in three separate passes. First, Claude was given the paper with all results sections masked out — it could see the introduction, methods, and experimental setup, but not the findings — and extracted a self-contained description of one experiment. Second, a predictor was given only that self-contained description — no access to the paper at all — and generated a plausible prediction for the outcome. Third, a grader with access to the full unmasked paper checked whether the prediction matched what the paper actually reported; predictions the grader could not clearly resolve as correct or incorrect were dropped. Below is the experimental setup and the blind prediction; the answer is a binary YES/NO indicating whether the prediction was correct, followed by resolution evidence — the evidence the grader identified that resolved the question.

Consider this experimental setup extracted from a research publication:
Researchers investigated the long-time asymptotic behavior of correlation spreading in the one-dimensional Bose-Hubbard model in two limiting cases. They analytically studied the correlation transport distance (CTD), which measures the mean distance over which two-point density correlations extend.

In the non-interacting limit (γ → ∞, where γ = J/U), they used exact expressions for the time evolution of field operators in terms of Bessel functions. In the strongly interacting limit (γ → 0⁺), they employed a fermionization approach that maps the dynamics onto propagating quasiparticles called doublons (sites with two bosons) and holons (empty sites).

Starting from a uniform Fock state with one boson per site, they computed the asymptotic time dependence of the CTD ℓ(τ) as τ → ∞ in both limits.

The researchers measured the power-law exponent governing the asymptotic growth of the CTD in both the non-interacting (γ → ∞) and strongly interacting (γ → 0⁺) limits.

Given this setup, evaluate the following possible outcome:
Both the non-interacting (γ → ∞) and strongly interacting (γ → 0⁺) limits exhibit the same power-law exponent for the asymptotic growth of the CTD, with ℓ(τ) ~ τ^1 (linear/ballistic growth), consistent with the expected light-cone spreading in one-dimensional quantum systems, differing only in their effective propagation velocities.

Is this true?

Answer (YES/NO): YES